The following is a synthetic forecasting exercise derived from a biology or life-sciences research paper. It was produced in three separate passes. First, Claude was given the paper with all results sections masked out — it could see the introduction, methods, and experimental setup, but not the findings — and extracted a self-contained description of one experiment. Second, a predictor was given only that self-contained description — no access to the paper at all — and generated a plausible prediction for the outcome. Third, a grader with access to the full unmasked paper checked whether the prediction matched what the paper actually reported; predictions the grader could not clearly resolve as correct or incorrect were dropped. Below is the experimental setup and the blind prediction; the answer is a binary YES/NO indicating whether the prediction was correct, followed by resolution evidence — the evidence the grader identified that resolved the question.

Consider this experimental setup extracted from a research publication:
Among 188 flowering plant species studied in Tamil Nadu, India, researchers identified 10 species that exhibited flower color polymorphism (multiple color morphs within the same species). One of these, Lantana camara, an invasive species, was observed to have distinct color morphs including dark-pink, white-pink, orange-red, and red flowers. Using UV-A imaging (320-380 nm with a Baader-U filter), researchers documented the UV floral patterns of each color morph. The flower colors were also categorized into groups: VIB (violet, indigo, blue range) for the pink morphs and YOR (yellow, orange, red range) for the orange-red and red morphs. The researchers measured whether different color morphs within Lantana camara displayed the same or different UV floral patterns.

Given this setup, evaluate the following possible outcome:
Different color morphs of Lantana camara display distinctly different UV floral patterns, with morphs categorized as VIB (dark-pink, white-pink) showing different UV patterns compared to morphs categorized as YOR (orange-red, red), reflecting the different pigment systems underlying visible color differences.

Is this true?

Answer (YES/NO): YES